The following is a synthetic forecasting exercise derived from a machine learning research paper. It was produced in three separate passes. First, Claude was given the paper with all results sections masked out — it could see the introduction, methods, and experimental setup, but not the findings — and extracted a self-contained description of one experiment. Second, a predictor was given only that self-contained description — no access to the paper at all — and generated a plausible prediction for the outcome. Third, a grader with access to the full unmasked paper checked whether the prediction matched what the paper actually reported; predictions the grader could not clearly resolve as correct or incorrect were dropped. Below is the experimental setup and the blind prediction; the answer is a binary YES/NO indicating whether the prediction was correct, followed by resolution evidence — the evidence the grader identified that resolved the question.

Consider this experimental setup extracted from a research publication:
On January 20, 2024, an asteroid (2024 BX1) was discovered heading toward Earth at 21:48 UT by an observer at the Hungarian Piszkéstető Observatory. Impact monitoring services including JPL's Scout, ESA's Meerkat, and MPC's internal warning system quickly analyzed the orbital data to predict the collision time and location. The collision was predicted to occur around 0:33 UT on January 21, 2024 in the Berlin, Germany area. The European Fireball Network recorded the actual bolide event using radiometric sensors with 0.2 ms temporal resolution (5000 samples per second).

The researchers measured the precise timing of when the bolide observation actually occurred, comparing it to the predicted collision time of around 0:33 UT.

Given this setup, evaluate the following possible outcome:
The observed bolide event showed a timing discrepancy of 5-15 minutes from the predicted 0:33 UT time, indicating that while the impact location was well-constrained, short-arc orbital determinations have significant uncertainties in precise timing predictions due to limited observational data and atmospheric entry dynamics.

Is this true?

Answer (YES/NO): NO